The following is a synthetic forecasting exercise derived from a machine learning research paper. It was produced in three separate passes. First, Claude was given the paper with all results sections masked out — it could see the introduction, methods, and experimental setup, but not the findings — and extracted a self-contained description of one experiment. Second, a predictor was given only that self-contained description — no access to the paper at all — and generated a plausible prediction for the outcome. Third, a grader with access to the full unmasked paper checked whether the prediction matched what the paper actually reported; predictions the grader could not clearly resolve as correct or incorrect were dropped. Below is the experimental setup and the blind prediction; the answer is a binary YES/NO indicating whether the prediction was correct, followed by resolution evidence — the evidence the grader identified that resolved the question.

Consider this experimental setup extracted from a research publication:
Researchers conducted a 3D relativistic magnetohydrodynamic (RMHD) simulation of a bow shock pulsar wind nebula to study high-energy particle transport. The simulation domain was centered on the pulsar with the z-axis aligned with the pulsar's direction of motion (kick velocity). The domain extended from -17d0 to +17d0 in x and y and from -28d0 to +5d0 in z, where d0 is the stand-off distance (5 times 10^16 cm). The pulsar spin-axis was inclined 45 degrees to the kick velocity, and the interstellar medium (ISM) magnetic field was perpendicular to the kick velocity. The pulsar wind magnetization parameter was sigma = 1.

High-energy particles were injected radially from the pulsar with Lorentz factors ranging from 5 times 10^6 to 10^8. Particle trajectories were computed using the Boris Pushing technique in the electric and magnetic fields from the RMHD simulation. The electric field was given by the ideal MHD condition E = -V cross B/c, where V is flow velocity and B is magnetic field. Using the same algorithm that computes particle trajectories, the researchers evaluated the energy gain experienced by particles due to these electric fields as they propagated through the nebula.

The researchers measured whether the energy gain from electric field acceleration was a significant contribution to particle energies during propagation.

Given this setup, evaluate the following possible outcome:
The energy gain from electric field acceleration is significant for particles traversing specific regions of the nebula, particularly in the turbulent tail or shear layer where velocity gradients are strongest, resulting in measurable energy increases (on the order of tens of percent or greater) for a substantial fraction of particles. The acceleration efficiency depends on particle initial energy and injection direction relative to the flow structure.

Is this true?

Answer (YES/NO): NO